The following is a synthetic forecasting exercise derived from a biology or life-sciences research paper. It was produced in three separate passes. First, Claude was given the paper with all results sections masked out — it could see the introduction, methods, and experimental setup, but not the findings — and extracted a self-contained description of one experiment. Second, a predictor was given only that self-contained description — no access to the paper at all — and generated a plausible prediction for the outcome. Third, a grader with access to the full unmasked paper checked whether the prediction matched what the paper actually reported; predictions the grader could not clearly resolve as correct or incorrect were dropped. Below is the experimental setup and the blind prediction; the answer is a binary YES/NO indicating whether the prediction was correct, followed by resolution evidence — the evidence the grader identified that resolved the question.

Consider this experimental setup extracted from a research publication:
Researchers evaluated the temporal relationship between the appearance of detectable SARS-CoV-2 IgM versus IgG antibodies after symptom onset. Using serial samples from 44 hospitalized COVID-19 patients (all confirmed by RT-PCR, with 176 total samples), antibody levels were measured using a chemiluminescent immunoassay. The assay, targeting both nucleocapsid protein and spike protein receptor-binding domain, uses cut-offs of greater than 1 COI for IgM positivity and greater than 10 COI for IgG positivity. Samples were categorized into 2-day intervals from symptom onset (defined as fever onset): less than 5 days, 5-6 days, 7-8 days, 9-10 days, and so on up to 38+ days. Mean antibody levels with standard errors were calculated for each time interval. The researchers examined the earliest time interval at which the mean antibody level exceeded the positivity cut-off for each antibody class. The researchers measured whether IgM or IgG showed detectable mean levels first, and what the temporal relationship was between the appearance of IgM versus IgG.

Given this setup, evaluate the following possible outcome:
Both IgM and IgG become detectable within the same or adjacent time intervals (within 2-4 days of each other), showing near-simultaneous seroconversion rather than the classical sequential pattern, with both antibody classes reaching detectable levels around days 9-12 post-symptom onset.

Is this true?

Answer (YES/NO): NO